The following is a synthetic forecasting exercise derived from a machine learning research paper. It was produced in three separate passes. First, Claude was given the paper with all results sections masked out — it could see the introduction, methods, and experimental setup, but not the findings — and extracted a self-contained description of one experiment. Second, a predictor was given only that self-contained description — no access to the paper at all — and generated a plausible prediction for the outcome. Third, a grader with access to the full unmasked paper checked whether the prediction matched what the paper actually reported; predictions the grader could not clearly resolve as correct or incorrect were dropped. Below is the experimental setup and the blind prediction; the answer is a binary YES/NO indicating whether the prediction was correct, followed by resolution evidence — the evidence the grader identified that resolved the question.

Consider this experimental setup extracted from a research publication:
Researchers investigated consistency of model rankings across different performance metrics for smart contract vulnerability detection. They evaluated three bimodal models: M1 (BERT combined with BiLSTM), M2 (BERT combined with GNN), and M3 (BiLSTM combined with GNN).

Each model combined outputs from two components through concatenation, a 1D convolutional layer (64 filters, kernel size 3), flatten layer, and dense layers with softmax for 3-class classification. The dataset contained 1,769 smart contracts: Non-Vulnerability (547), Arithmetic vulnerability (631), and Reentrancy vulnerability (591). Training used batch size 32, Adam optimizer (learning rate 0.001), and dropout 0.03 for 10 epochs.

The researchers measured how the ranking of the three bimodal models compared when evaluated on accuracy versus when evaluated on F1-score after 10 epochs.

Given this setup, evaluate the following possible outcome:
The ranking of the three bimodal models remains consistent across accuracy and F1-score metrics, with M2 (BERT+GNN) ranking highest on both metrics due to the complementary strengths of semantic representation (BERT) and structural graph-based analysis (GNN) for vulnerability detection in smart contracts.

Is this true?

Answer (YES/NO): NO